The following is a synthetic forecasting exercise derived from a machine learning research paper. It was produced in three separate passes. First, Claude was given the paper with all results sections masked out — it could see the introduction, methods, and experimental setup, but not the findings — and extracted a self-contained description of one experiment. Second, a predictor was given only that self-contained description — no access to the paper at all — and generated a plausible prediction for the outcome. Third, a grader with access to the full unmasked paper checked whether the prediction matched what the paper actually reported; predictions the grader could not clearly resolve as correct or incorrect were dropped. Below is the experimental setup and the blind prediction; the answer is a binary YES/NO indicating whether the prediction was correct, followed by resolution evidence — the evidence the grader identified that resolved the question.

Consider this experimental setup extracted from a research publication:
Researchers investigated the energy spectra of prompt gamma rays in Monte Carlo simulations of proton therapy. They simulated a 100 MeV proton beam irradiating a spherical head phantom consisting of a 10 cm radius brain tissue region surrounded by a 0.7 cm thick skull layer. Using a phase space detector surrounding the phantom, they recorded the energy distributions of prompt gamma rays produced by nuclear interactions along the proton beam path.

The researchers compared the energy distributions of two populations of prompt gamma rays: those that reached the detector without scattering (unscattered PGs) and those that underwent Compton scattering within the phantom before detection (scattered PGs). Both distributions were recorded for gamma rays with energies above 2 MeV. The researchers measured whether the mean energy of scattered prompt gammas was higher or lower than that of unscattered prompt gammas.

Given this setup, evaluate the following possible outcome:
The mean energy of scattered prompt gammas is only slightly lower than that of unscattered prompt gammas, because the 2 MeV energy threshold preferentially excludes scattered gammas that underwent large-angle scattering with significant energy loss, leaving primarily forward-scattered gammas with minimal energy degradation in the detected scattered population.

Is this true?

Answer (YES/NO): NO